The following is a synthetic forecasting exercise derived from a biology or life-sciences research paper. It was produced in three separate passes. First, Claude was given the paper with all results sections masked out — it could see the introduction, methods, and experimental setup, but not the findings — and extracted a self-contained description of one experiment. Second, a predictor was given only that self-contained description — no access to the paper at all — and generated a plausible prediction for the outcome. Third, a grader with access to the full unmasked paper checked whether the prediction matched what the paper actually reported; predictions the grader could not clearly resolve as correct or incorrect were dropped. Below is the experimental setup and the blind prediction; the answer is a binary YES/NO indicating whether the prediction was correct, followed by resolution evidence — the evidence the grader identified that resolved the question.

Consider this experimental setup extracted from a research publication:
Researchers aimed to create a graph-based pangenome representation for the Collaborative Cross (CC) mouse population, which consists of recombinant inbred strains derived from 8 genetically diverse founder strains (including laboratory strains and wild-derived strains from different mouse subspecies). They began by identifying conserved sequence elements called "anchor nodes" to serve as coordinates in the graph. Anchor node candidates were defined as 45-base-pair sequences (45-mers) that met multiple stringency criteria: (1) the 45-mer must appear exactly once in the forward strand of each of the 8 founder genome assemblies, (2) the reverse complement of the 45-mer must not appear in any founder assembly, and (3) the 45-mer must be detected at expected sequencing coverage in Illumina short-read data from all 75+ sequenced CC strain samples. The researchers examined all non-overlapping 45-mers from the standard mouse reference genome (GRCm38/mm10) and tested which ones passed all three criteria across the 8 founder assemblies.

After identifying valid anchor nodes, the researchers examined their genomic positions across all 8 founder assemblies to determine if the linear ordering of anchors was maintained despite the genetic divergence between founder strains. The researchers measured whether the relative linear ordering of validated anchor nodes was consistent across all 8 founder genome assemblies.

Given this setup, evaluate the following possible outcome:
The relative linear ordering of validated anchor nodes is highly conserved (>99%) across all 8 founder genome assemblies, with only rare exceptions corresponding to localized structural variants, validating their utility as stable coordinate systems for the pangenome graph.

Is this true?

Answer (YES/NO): NO